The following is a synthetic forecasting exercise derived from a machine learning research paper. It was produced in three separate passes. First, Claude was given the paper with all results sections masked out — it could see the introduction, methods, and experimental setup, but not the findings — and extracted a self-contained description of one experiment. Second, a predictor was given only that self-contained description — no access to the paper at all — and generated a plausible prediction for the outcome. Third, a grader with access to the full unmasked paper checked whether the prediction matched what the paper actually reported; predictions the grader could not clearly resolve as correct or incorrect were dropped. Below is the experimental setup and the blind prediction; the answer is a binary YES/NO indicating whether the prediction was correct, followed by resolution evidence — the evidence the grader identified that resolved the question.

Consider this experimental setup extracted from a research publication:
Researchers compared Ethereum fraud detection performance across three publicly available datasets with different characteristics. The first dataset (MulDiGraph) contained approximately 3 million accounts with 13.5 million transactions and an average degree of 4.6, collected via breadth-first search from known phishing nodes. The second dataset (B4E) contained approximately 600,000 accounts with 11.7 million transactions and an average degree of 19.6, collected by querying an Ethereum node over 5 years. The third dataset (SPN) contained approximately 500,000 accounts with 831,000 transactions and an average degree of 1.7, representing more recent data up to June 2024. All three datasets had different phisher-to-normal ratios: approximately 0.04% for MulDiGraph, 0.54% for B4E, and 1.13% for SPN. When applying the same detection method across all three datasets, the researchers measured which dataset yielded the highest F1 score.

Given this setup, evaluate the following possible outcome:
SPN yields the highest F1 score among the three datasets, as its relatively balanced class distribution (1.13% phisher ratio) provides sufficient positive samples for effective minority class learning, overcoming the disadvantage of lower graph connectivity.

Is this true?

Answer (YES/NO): NO